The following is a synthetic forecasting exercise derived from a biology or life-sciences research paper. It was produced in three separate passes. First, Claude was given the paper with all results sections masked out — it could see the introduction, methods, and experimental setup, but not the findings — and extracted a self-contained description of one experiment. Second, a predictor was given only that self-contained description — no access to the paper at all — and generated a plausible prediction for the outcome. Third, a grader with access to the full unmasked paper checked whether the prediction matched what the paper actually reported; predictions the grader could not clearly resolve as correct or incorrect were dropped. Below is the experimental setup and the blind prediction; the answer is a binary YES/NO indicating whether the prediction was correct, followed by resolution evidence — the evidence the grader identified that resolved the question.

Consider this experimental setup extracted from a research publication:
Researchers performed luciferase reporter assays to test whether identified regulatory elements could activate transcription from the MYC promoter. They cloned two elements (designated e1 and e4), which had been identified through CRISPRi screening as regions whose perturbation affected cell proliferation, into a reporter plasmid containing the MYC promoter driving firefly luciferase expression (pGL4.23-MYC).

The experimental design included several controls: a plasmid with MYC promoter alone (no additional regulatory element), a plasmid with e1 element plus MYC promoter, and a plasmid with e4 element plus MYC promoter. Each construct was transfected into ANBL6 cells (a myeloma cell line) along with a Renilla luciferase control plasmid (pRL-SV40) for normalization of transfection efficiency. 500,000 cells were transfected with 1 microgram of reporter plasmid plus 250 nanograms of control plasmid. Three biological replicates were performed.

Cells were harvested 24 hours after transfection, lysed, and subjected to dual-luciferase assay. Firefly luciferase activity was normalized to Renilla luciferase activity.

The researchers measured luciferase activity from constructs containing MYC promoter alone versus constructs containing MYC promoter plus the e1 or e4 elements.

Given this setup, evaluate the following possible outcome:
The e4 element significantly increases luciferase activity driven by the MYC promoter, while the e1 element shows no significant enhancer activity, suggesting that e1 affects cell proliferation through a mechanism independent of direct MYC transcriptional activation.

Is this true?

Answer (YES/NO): NO